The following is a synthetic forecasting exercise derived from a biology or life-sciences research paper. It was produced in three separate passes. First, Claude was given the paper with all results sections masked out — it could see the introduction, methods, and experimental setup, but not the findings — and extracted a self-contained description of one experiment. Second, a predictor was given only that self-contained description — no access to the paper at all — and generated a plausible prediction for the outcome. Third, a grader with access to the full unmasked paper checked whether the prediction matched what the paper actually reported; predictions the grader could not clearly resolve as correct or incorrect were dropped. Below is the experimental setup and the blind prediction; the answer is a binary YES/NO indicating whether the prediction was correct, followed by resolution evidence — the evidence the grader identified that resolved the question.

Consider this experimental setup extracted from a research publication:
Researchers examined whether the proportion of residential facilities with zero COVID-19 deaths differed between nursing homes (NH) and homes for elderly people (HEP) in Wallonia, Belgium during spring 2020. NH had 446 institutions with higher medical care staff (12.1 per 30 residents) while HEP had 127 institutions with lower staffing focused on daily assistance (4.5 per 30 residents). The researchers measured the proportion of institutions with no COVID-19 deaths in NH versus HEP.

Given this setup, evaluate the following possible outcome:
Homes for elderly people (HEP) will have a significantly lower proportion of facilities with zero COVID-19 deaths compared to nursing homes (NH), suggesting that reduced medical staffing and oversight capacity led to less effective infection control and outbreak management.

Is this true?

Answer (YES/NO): NO